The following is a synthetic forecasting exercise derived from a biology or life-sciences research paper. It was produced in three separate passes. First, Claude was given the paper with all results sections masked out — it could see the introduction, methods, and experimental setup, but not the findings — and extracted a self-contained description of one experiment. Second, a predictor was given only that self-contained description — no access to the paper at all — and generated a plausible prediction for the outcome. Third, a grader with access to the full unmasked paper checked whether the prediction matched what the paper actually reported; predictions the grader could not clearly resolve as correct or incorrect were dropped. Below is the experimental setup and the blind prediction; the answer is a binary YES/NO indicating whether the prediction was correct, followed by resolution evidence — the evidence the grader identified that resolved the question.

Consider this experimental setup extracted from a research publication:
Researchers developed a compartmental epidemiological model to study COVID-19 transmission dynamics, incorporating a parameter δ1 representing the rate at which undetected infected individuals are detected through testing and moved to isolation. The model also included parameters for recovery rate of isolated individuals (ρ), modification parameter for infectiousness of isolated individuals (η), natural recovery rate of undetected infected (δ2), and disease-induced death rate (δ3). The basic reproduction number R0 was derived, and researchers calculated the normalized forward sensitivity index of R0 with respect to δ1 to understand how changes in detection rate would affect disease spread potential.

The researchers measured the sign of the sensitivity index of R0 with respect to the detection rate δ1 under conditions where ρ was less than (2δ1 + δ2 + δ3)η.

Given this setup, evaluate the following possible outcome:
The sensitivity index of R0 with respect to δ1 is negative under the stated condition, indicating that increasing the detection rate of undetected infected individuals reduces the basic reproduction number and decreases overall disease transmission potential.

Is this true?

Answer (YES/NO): NO